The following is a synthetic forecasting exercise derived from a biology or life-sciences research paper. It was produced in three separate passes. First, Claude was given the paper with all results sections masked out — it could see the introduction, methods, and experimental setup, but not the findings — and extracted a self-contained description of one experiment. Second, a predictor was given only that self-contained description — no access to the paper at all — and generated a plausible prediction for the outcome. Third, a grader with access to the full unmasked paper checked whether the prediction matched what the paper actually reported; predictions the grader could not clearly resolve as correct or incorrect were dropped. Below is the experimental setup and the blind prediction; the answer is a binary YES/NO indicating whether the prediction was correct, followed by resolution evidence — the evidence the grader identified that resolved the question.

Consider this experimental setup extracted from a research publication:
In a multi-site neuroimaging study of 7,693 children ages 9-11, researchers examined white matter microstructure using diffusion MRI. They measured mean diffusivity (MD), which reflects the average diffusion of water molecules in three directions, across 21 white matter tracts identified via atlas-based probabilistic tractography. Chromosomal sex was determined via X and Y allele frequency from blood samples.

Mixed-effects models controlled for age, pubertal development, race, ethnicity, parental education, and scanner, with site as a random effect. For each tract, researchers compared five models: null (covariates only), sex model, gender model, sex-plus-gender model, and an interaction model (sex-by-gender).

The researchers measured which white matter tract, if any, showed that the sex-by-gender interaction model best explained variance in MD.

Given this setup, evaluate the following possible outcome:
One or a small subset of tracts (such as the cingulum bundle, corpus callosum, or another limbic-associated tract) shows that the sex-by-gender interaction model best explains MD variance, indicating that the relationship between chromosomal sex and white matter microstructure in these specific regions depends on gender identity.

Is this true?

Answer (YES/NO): NO